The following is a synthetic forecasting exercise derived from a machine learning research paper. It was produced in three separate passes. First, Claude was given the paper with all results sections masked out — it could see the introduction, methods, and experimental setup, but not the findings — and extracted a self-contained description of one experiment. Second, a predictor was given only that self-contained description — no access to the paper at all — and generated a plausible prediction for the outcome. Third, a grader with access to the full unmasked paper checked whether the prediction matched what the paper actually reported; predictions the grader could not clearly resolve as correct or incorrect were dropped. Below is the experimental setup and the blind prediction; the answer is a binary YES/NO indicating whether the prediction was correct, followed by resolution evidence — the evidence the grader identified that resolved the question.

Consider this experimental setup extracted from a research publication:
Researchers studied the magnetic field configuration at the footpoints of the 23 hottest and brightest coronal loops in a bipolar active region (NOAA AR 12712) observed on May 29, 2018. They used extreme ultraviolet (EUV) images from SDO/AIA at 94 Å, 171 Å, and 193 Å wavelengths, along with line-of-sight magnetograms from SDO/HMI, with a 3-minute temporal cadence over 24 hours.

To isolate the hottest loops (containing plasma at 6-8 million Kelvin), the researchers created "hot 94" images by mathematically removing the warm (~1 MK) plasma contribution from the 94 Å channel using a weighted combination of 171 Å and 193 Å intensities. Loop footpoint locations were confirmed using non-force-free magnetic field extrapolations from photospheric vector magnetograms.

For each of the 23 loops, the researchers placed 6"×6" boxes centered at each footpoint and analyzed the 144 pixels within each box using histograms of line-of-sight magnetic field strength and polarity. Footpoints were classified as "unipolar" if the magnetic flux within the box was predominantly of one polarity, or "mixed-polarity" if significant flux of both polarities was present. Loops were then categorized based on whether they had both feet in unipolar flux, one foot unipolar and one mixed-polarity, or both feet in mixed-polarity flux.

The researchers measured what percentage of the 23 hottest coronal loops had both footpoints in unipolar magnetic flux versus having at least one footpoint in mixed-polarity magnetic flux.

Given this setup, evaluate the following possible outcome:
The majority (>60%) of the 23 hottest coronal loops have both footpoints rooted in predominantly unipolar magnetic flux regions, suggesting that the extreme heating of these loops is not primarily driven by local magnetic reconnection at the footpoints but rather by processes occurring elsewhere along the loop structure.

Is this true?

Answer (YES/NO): NO